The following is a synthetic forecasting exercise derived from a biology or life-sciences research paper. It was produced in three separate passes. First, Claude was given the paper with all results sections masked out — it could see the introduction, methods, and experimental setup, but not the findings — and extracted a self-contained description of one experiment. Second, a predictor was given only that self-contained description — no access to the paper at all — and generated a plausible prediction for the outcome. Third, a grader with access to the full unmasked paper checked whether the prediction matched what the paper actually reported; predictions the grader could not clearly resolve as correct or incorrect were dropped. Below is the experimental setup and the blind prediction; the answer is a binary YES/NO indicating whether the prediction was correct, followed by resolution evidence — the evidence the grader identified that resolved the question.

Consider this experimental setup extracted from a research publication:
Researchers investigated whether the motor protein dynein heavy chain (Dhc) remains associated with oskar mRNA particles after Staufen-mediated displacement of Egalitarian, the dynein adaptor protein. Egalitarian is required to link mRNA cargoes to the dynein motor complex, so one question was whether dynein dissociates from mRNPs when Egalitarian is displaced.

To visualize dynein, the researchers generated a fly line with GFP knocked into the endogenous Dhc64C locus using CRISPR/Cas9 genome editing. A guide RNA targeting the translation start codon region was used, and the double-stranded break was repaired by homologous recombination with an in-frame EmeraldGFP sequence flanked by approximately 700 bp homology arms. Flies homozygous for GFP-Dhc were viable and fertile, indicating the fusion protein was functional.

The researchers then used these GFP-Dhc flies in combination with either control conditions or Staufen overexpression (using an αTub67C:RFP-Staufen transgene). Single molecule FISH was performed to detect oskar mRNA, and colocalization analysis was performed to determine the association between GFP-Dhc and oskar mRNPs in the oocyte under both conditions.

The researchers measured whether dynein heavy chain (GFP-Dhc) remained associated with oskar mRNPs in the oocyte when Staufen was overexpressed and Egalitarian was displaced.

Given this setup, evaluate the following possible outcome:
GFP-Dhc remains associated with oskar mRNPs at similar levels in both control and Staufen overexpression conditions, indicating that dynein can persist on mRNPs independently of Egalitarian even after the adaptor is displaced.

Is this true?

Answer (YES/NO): YES